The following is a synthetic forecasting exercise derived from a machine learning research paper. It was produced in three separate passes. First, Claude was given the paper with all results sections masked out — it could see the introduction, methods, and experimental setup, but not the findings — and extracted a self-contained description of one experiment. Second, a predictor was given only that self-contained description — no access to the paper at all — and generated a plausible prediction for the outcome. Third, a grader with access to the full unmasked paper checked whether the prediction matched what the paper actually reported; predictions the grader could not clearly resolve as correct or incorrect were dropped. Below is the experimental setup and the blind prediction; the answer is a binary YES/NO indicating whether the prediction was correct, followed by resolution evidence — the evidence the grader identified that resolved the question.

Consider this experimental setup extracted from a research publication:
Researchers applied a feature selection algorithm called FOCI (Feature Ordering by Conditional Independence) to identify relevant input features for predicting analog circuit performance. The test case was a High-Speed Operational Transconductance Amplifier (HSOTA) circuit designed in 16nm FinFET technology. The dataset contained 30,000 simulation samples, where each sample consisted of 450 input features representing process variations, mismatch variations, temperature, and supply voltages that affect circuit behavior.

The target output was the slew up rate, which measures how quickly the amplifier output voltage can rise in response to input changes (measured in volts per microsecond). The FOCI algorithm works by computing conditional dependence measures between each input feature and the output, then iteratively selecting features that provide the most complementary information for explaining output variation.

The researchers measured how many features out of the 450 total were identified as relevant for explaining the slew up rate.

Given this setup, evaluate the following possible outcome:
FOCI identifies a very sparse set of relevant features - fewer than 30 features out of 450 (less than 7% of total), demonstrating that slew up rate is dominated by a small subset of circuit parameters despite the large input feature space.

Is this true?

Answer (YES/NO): YES